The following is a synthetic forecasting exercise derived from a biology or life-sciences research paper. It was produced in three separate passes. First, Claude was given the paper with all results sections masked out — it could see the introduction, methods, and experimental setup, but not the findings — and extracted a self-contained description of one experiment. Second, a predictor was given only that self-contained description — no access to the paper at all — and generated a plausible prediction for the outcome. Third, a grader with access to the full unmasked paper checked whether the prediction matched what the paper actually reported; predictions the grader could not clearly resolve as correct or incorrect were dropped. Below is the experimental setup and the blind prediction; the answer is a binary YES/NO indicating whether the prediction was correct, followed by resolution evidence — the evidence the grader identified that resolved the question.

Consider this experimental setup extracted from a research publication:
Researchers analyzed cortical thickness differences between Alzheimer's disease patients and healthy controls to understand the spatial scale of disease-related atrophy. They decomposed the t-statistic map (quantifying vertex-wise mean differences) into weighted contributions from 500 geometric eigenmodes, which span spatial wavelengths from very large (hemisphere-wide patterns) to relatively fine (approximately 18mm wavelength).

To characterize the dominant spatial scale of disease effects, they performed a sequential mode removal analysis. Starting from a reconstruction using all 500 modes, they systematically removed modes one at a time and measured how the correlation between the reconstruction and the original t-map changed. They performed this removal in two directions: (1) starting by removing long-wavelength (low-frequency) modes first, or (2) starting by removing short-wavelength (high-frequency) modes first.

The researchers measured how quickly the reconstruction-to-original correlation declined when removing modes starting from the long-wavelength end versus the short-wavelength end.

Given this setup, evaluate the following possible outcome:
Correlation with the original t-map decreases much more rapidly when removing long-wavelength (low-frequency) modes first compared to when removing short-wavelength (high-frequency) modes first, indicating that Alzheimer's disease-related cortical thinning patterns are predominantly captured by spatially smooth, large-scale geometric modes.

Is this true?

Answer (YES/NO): YES